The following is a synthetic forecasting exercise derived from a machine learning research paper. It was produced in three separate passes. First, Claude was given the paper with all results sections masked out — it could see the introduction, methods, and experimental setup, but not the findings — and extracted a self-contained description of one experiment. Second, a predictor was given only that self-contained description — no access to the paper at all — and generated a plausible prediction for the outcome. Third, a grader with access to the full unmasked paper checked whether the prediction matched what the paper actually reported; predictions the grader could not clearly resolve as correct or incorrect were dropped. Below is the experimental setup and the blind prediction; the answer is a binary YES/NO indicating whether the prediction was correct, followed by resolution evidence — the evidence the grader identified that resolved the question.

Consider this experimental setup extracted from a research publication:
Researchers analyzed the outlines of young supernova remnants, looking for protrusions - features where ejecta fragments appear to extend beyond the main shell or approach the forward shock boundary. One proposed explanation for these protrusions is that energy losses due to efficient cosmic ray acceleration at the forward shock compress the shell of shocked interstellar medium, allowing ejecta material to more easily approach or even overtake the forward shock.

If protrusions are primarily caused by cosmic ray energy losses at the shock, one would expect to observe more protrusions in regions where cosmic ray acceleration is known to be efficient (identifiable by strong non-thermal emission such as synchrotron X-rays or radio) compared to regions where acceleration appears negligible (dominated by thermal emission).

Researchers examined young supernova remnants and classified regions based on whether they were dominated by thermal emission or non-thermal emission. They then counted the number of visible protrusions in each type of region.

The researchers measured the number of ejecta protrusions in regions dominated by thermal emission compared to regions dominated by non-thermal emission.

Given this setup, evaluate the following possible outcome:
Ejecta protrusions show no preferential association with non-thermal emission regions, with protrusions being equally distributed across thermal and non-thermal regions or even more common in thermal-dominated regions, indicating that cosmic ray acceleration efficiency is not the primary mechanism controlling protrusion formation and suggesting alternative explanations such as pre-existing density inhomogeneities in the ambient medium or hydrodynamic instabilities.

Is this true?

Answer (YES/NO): YES